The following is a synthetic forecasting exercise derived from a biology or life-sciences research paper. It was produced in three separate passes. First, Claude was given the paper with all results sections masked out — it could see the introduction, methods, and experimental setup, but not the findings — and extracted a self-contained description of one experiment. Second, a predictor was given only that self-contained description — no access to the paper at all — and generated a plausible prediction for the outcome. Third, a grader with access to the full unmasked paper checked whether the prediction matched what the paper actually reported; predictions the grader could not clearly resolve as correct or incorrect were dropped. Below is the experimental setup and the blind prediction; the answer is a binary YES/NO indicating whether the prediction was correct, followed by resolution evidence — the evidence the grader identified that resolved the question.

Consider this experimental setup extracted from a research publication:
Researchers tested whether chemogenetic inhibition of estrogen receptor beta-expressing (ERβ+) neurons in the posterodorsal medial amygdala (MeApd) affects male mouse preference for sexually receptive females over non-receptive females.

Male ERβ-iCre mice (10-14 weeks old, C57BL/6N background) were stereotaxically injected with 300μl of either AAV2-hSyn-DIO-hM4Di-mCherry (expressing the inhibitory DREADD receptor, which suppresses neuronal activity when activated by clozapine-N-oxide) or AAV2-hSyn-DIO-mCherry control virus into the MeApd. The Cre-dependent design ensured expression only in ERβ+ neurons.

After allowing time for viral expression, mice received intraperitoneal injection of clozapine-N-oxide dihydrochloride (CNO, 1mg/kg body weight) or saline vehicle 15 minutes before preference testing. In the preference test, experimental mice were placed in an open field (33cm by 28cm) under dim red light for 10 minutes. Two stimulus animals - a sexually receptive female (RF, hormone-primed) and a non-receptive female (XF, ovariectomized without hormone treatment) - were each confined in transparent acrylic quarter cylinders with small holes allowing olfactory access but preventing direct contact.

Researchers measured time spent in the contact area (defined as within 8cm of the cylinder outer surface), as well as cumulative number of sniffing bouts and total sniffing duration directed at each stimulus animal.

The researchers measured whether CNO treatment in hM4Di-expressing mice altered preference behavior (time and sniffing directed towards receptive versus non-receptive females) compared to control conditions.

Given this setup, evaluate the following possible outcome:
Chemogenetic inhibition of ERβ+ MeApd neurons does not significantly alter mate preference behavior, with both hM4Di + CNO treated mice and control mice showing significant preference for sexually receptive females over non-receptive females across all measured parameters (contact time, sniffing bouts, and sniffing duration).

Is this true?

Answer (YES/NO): NO